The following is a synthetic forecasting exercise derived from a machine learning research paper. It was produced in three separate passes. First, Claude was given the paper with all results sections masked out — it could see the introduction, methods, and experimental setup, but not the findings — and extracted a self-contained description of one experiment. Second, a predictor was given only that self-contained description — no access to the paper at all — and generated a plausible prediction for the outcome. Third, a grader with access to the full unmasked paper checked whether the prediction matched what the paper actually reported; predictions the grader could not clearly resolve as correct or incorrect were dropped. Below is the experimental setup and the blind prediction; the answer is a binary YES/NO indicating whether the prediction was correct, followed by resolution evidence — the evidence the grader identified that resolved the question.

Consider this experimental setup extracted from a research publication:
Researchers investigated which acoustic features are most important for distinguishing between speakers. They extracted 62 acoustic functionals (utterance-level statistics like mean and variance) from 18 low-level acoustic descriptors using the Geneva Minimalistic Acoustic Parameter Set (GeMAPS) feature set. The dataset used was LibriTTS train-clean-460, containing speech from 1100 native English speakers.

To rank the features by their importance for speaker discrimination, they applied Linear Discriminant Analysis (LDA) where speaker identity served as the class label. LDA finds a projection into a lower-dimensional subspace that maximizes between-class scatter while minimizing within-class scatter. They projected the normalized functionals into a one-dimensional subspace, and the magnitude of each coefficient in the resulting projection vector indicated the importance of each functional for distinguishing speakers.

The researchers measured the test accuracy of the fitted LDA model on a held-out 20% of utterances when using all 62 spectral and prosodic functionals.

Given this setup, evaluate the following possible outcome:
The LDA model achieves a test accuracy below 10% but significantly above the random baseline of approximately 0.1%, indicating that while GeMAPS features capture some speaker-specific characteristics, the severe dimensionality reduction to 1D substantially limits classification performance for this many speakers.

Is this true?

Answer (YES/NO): NO